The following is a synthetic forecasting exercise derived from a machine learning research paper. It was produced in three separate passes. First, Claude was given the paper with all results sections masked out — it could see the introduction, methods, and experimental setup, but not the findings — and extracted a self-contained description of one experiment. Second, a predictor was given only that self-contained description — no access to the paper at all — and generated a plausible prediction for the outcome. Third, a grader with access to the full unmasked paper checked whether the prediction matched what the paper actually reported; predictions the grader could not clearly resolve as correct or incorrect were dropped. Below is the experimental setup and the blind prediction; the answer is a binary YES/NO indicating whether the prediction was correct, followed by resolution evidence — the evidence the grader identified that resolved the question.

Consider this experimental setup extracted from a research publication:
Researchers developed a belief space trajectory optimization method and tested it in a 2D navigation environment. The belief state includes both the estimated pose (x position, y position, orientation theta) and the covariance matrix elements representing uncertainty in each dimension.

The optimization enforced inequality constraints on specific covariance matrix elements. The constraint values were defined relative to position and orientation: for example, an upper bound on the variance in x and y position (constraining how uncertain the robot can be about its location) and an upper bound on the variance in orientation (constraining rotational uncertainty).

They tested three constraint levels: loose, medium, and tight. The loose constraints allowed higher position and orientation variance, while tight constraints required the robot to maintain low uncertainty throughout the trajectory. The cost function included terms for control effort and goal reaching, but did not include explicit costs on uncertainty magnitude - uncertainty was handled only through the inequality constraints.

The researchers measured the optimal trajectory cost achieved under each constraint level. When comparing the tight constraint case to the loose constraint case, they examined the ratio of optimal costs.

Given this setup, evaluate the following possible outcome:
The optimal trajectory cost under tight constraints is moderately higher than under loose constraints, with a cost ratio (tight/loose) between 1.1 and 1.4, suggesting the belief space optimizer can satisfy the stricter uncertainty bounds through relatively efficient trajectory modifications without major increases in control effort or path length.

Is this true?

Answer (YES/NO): NO